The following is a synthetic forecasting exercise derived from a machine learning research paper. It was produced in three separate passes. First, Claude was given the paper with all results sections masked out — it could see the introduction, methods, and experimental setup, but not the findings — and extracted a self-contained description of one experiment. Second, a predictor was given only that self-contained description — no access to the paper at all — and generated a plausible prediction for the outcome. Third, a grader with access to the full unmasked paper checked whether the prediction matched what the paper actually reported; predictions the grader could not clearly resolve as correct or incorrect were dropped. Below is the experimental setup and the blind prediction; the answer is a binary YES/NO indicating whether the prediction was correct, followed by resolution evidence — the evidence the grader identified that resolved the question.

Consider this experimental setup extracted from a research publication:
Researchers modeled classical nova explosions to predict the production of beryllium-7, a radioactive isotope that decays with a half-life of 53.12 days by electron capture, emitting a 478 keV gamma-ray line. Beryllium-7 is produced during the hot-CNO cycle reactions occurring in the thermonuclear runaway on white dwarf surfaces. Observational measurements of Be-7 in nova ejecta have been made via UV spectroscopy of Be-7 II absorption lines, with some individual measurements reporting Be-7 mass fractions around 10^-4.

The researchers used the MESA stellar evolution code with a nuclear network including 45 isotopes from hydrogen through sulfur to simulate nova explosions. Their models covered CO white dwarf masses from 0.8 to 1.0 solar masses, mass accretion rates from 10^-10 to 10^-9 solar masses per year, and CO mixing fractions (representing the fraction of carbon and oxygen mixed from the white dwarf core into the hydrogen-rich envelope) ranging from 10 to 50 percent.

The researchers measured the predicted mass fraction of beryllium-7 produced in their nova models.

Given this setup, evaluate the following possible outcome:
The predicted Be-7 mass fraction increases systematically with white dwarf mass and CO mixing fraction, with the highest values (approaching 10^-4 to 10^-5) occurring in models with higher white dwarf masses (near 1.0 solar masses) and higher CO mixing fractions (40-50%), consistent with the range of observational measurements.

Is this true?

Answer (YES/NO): NO